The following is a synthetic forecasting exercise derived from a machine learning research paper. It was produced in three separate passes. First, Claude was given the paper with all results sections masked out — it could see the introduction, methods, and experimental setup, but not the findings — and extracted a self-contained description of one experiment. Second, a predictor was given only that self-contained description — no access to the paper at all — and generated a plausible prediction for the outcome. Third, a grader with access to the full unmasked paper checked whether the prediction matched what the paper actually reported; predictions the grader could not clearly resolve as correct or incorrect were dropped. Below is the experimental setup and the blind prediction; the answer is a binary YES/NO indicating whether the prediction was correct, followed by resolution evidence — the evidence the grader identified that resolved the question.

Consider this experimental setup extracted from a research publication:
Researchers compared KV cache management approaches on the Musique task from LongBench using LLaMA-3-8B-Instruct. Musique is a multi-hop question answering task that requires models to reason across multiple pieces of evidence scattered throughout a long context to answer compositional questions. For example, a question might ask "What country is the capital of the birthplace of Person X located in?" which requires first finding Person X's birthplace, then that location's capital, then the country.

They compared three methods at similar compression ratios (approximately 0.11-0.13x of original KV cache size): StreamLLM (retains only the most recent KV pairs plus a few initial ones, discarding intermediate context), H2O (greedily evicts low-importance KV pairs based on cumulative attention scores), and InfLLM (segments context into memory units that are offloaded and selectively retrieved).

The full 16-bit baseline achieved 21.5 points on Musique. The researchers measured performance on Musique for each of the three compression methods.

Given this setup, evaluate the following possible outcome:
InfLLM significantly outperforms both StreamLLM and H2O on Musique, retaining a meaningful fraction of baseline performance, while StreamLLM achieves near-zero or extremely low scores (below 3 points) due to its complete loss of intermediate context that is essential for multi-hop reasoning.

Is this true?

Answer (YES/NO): NO